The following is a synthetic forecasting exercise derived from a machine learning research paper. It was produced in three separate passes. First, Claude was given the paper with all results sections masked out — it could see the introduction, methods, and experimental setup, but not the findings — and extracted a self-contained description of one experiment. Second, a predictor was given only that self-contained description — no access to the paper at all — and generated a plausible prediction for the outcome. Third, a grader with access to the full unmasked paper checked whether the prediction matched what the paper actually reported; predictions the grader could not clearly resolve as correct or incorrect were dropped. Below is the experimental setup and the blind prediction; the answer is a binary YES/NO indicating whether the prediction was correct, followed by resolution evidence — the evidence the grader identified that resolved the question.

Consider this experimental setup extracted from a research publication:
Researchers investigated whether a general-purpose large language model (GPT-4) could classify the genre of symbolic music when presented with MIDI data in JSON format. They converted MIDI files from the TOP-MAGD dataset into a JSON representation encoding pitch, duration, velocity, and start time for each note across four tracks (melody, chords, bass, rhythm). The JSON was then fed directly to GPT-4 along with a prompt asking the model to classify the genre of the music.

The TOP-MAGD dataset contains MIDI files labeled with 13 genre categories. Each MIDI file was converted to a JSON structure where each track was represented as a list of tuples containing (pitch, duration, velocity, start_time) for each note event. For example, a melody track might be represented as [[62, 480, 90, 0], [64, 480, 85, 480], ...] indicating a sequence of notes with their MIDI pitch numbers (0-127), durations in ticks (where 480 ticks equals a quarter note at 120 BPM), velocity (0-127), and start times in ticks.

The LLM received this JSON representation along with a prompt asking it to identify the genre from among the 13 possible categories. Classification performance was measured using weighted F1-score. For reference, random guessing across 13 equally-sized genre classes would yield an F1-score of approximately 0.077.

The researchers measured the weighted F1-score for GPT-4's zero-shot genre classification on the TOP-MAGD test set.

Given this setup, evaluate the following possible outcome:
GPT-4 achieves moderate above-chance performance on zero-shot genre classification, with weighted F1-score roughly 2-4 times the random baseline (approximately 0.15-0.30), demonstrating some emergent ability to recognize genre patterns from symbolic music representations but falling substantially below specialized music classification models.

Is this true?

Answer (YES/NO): YES